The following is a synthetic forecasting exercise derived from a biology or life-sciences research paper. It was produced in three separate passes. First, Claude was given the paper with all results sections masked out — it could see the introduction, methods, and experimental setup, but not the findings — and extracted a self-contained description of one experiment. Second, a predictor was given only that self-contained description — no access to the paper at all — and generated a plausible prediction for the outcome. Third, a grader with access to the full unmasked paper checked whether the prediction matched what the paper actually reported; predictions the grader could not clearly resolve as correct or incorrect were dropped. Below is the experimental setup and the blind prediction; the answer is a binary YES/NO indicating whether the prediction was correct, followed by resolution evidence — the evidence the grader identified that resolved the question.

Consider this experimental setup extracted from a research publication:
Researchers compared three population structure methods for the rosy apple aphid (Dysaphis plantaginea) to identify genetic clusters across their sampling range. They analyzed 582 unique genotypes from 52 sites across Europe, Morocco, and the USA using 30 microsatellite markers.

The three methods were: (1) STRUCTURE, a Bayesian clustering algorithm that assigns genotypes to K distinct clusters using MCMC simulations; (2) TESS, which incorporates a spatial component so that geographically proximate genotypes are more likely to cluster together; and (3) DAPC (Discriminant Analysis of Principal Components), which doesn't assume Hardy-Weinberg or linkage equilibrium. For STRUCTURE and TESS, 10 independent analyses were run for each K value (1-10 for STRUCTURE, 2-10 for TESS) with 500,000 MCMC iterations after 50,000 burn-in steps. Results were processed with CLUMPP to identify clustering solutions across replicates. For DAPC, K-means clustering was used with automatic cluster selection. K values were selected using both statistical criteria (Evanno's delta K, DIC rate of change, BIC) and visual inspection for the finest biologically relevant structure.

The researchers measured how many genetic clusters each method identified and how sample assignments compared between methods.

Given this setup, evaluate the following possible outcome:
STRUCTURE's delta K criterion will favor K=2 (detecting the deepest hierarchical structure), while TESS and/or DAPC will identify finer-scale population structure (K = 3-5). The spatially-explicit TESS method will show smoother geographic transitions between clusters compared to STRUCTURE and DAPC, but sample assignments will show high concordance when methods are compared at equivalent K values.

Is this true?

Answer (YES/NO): NO